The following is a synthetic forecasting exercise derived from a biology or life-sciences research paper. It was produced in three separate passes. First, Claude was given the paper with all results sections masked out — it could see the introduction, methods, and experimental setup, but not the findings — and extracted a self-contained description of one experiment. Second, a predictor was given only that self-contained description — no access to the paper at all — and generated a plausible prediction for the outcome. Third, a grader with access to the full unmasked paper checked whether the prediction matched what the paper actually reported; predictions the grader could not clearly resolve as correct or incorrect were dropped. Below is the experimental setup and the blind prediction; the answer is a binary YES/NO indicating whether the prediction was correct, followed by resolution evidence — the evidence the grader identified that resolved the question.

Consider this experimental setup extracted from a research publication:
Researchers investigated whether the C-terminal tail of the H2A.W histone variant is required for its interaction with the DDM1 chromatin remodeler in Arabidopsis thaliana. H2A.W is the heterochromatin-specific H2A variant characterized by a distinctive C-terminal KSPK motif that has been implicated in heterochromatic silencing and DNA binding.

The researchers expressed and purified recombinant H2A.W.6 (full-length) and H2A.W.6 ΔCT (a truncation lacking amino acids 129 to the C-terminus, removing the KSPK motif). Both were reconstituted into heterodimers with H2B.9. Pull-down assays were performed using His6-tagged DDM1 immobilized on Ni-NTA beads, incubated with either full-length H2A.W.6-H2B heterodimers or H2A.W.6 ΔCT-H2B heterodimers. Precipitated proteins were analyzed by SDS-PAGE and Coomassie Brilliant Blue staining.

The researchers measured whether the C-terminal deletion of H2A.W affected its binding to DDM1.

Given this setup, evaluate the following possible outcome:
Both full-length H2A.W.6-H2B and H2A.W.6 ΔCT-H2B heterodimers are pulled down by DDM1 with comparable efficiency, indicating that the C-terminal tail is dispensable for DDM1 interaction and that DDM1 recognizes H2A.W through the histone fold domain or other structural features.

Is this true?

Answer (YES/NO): YES